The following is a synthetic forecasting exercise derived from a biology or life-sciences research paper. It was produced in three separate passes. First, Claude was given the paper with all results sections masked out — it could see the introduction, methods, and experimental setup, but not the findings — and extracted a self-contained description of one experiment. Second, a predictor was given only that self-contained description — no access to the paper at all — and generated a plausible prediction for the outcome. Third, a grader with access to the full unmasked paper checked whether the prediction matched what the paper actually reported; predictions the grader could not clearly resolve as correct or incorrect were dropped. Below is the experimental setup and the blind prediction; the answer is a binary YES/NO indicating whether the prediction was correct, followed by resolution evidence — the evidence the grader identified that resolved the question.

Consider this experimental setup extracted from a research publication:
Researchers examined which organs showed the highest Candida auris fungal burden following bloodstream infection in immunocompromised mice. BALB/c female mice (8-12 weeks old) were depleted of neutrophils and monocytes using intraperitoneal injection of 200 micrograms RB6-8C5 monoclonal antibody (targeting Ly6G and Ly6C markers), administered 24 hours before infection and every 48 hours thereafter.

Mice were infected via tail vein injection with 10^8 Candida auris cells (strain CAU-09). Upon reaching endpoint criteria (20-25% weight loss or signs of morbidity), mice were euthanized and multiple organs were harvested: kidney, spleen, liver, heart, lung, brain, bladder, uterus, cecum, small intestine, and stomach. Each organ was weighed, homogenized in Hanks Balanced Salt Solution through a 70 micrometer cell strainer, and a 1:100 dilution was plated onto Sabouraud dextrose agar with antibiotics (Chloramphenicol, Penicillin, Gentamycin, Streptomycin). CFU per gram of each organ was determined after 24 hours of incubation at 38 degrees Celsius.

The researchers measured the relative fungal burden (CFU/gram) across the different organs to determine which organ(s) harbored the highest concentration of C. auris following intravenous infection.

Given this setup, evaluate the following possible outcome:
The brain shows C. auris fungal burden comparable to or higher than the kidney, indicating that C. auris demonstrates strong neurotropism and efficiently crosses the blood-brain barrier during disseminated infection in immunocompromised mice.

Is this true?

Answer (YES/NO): NO